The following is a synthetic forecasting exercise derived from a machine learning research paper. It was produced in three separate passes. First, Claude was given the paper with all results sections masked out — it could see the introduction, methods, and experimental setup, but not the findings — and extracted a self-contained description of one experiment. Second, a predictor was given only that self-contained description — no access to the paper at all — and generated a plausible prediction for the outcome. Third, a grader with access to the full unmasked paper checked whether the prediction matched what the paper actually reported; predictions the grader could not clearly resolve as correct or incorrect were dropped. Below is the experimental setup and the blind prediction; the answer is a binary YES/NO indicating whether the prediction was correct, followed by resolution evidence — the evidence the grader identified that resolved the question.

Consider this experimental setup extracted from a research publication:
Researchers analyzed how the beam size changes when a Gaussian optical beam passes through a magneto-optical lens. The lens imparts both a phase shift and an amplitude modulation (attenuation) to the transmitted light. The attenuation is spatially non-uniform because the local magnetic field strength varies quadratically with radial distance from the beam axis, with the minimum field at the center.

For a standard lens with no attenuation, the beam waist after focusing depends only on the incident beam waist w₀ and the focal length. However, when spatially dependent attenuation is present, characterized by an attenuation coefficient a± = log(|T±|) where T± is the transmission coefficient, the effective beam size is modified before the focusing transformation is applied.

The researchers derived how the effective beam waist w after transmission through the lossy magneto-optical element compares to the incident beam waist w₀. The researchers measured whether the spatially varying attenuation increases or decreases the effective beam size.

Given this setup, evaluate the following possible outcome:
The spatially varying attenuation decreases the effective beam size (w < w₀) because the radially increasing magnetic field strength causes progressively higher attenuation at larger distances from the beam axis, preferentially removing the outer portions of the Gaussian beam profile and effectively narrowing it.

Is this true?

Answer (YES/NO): YES